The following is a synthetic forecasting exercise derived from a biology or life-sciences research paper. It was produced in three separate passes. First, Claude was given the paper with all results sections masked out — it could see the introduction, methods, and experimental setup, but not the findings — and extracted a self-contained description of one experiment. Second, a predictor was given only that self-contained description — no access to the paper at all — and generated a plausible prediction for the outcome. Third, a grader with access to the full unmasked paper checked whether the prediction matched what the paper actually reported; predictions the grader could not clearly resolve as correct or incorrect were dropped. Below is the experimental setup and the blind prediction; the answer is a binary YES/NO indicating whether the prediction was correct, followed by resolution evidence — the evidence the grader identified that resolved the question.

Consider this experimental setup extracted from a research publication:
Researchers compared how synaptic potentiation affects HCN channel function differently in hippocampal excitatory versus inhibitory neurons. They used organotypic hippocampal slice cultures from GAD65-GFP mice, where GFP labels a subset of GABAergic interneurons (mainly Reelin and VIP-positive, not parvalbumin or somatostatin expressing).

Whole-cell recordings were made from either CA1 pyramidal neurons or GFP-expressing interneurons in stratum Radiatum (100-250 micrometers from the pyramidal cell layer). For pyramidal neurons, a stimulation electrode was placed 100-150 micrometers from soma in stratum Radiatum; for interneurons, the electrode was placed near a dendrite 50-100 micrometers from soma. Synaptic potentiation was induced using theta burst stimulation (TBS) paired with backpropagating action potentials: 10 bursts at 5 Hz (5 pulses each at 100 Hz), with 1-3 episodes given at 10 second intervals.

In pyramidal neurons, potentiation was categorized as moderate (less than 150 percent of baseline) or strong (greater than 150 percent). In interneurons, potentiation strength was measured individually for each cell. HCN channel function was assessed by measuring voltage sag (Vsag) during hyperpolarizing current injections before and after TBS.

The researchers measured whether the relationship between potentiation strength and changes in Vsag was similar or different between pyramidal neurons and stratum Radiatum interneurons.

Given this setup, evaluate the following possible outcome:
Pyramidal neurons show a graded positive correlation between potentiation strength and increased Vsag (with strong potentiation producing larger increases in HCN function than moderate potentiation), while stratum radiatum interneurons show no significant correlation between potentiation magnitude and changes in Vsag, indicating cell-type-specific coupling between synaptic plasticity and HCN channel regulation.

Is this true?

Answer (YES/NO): NO